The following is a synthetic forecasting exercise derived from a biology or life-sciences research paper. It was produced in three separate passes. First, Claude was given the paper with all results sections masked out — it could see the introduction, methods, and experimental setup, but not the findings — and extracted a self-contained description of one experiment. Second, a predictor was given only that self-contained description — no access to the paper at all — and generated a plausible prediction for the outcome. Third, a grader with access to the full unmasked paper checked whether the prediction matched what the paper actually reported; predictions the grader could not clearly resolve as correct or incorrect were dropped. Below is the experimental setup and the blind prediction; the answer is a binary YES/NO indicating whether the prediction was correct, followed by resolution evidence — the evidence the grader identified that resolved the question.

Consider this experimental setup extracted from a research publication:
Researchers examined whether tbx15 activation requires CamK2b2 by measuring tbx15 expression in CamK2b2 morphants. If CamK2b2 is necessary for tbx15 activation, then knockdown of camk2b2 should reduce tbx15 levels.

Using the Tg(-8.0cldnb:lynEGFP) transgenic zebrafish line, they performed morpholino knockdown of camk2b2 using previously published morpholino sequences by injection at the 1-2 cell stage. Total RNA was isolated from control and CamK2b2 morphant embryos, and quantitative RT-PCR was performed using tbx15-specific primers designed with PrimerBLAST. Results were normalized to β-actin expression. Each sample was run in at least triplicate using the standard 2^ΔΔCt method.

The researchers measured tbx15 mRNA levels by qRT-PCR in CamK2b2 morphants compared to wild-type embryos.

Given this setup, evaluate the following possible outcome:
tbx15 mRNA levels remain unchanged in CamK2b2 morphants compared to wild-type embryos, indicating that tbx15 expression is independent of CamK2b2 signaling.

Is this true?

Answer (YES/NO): NO